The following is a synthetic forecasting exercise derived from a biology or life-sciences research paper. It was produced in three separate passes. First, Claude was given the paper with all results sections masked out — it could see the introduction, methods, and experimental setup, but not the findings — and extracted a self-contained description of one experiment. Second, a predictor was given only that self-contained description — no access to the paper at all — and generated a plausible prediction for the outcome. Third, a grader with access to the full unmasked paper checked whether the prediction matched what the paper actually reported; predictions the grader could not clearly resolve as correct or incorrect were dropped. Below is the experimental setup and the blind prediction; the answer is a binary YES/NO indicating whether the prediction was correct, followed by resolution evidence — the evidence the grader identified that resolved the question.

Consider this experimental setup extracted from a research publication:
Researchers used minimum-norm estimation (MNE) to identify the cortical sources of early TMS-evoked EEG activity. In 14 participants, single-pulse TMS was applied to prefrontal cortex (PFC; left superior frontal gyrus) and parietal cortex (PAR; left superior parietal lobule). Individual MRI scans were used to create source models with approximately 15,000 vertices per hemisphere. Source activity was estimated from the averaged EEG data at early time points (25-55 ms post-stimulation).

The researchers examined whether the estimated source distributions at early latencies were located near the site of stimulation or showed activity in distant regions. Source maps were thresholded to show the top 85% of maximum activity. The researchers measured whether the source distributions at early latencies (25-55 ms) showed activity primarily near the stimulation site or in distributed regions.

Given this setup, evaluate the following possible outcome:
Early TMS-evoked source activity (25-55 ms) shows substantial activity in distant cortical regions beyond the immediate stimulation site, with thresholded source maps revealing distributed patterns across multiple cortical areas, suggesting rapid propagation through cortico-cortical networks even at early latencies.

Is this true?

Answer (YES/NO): NO